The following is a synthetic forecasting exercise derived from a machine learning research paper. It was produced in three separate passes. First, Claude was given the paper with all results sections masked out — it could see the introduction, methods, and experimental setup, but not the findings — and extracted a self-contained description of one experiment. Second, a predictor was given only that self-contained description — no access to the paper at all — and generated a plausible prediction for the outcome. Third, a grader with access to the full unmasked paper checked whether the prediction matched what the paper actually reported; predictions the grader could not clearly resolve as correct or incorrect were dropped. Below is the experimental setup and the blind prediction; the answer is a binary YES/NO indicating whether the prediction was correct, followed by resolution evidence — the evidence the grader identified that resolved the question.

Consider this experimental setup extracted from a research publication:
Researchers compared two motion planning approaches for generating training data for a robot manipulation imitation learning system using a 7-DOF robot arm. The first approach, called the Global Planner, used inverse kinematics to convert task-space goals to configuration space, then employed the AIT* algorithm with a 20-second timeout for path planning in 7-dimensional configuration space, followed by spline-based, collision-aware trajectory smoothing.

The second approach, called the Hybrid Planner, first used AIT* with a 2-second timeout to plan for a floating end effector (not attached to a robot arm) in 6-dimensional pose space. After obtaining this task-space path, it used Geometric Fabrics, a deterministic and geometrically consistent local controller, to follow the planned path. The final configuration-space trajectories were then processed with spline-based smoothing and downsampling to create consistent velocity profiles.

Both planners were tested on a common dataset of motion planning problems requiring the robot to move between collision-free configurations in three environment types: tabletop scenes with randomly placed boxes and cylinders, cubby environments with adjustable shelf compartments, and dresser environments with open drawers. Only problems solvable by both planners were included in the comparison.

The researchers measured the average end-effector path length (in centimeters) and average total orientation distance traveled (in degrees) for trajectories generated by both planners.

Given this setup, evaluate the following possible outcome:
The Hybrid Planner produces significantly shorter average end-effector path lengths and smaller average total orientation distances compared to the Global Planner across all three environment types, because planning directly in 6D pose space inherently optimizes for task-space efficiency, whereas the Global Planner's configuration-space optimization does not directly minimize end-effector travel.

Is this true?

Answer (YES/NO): NO